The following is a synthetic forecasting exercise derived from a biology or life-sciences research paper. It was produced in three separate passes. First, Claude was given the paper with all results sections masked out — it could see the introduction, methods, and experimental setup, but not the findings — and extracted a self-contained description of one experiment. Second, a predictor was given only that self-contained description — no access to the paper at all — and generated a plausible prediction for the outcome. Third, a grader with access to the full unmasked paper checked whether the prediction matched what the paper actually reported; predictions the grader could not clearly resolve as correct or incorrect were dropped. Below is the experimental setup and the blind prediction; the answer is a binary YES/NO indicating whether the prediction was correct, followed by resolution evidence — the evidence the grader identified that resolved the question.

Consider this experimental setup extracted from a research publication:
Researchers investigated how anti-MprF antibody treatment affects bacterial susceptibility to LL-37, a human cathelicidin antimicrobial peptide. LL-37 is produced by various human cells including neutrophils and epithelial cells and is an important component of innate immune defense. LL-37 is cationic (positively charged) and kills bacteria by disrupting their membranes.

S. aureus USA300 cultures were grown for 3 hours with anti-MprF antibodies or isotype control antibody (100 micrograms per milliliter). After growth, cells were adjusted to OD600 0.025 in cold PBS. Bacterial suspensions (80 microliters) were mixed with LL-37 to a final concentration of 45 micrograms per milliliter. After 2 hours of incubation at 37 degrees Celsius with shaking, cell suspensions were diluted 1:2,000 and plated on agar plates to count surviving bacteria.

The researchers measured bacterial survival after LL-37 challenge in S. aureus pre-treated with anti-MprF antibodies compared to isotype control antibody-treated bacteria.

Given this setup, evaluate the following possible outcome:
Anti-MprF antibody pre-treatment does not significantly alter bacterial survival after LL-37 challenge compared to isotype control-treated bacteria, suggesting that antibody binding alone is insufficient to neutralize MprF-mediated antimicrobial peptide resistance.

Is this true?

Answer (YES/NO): NO